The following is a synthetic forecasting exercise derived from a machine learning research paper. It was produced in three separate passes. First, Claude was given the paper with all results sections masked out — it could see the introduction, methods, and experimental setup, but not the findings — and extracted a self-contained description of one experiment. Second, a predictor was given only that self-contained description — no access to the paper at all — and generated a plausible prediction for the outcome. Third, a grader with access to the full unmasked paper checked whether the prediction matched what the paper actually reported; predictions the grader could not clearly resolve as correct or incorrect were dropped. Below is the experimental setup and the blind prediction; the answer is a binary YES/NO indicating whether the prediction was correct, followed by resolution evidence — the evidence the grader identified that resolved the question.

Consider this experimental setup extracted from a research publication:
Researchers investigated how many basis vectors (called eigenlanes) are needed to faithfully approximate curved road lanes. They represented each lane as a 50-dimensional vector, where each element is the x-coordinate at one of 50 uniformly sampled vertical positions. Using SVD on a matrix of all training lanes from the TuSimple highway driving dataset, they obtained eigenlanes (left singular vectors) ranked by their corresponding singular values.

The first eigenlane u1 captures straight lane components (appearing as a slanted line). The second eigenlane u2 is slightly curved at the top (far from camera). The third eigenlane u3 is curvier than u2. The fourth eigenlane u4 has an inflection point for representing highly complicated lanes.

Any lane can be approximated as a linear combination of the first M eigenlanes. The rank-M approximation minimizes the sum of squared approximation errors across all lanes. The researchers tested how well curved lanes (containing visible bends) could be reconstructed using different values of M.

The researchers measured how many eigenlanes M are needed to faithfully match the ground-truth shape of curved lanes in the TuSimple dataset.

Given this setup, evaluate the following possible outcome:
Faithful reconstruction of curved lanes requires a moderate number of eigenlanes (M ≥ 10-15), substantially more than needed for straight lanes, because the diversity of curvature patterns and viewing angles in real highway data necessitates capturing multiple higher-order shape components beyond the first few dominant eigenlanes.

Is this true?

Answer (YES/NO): NO